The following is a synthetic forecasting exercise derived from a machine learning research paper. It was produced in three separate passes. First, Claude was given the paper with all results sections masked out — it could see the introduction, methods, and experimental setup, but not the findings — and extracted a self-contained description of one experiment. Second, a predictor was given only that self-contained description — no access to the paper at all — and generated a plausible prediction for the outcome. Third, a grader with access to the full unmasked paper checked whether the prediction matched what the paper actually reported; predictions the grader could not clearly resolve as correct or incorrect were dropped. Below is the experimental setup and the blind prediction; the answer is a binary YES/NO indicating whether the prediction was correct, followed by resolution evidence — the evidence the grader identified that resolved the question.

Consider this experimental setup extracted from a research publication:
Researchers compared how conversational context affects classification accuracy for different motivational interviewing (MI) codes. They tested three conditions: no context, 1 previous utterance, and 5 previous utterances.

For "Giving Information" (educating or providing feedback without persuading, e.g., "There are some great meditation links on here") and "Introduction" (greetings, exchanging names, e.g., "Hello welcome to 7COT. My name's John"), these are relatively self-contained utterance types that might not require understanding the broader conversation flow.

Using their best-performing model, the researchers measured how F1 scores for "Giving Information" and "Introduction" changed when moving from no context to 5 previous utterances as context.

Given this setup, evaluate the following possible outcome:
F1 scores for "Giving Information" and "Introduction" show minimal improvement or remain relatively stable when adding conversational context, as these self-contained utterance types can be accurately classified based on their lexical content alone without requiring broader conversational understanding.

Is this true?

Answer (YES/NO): NO